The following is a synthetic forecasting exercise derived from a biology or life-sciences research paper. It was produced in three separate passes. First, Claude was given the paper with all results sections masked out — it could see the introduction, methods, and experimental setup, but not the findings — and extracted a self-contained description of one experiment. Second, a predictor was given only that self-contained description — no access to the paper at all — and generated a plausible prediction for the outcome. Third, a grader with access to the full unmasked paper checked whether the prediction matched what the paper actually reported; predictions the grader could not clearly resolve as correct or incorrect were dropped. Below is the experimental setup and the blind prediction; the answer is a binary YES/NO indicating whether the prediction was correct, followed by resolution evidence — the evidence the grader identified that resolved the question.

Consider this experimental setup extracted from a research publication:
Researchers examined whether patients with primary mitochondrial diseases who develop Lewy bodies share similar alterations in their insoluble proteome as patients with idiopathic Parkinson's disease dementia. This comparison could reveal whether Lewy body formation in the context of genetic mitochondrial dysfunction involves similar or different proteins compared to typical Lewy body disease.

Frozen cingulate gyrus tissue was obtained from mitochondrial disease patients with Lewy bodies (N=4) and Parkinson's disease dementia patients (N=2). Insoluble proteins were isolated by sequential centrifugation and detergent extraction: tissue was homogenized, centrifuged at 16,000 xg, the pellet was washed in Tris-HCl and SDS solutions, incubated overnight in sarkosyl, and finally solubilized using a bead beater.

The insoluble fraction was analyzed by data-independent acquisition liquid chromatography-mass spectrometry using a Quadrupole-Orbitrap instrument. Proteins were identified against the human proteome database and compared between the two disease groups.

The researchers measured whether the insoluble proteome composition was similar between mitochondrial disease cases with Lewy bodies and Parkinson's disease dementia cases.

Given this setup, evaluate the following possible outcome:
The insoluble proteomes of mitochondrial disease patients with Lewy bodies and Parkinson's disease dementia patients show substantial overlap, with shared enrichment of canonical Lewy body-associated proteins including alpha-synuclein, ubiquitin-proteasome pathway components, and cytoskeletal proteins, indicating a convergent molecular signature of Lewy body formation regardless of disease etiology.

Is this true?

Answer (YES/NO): YES